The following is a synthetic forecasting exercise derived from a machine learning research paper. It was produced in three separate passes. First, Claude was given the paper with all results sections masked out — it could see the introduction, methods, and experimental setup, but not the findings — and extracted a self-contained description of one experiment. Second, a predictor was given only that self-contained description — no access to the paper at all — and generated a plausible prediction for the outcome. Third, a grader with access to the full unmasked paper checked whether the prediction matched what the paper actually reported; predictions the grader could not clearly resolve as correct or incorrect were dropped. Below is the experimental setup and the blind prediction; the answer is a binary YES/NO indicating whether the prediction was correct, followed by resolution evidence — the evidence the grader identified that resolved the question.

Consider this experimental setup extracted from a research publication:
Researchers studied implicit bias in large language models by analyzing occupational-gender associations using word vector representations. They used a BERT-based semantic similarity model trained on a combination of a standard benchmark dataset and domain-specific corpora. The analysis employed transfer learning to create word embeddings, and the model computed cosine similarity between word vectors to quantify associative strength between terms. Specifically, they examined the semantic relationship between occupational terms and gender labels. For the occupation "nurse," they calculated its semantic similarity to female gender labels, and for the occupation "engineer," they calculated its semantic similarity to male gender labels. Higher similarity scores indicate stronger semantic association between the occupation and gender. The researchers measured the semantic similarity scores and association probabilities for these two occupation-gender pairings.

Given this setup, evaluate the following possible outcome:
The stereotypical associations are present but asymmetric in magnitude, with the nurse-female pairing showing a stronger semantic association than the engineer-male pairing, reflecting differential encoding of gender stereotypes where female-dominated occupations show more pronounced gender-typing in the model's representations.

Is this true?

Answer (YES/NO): YES